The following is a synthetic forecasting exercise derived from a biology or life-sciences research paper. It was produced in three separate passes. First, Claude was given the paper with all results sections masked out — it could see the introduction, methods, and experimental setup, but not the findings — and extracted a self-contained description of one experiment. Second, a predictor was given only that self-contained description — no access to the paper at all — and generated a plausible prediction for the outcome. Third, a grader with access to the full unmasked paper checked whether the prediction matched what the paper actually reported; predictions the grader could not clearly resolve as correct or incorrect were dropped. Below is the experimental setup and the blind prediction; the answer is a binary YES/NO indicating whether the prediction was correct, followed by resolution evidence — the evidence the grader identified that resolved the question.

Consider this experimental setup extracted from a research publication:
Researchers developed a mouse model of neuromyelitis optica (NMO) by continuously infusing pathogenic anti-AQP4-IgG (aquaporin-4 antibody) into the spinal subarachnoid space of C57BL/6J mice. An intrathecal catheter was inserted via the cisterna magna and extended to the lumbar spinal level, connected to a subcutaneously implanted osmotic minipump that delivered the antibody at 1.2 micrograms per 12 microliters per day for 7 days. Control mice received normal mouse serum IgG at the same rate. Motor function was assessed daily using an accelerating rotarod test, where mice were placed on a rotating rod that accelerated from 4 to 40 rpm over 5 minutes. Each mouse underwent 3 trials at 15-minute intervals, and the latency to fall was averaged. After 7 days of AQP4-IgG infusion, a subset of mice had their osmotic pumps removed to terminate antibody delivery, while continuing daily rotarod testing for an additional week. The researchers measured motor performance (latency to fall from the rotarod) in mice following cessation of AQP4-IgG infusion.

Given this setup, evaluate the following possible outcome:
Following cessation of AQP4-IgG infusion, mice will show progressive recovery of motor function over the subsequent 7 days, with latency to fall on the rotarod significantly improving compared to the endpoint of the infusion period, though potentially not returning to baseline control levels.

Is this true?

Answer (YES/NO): NO